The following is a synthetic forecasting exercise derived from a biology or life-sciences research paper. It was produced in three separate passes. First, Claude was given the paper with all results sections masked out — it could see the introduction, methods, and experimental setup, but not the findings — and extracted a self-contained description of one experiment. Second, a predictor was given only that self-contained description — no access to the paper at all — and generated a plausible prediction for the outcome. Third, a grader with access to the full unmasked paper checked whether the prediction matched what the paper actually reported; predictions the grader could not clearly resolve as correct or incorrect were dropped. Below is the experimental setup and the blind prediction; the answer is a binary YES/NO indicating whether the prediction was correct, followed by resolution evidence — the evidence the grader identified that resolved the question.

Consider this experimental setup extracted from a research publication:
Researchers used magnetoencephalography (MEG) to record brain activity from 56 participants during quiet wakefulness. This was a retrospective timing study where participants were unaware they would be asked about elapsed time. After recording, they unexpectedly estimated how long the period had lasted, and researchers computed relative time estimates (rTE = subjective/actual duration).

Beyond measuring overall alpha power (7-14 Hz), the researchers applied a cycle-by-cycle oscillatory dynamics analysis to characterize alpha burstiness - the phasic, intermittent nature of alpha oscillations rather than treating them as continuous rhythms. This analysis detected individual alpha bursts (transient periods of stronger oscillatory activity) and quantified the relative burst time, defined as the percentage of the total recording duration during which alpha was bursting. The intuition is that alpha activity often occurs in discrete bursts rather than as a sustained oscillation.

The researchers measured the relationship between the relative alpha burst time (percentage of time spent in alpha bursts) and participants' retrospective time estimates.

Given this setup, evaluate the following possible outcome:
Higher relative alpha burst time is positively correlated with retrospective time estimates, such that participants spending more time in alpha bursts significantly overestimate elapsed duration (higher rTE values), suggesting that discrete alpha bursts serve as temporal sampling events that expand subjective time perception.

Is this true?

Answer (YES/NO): NO